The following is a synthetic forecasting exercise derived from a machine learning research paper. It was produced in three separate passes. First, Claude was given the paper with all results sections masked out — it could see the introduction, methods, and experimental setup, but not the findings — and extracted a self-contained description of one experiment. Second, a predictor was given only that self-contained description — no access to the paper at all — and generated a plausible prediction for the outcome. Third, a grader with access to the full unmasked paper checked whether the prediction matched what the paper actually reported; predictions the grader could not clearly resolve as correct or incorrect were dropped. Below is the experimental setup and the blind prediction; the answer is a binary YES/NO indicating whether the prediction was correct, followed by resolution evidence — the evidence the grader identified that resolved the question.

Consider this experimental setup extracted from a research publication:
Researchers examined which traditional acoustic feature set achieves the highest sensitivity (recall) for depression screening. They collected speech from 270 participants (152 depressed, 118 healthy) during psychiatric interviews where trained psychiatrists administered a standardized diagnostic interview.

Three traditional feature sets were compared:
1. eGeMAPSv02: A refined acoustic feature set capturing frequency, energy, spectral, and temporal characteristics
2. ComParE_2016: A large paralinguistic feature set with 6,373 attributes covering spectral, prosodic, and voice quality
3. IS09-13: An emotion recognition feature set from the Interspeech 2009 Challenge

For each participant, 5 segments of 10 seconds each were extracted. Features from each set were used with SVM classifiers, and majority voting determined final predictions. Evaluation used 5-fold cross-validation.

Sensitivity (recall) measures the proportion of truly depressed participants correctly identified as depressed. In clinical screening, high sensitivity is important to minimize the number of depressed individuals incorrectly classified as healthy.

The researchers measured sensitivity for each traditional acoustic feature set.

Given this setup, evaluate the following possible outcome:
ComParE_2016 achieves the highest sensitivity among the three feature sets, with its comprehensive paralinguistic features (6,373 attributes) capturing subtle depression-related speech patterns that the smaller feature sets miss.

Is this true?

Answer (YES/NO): NO